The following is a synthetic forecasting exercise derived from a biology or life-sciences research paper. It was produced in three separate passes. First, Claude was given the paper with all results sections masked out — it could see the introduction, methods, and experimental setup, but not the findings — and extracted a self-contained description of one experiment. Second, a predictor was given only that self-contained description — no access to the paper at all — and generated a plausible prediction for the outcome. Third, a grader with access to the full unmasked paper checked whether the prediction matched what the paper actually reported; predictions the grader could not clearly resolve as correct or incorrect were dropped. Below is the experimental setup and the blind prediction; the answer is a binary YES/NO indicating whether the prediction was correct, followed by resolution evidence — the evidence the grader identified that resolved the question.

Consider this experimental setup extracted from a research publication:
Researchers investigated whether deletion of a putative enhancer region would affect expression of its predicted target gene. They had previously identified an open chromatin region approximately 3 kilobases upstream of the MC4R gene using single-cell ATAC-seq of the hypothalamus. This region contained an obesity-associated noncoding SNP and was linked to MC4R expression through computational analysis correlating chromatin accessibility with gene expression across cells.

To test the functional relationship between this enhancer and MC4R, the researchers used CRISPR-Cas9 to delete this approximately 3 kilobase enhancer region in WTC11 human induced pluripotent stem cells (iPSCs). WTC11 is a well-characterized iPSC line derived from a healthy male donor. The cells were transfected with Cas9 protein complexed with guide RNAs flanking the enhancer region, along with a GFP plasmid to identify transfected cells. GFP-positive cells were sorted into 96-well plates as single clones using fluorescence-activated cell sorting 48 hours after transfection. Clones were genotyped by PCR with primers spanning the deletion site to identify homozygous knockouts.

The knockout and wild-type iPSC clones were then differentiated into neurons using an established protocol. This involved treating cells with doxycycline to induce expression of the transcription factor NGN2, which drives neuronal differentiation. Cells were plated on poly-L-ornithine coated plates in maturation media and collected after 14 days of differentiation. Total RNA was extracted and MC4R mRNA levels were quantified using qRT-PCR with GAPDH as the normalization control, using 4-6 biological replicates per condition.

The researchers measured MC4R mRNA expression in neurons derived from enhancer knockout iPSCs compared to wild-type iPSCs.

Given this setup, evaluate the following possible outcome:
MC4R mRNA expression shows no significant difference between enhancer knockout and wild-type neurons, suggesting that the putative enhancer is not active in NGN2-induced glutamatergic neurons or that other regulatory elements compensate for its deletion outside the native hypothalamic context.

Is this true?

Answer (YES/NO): NO